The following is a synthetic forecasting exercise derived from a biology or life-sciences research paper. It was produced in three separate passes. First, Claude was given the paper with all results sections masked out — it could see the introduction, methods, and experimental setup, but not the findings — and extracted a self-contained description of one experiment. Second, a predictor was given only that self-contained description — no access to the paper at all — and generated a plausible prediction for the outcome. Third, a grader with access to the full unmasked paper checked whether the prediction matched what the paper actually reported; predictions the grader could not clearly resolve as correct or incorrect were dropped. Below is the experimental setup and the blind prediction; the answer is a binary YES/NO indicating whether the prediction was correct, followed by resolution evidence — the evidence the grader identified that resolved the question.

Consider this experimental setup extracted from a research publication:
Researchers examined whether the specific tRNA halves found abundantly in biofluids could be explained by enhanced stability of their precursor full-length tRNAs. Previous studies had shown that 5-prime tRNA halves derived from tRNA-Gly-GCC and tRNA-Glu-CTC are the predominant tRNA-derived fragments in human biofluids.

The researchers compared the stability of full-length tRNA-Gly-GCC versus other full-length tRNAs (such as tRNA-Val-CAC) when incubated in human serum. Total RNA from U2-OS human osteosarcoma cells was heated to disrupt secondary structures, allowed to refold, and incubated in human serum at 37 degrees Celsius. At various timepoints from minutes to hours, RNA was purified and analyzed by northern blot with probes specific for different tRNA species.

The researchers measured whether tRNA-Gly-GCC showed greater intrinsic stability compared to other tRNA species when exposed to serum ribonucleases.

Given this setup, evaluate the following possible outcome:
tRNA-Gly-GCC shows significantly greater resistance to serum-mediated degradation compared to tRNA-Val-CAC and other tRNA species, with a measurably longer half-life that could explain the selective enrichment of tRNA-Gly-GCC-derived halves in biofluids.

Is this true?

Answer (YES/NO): NO